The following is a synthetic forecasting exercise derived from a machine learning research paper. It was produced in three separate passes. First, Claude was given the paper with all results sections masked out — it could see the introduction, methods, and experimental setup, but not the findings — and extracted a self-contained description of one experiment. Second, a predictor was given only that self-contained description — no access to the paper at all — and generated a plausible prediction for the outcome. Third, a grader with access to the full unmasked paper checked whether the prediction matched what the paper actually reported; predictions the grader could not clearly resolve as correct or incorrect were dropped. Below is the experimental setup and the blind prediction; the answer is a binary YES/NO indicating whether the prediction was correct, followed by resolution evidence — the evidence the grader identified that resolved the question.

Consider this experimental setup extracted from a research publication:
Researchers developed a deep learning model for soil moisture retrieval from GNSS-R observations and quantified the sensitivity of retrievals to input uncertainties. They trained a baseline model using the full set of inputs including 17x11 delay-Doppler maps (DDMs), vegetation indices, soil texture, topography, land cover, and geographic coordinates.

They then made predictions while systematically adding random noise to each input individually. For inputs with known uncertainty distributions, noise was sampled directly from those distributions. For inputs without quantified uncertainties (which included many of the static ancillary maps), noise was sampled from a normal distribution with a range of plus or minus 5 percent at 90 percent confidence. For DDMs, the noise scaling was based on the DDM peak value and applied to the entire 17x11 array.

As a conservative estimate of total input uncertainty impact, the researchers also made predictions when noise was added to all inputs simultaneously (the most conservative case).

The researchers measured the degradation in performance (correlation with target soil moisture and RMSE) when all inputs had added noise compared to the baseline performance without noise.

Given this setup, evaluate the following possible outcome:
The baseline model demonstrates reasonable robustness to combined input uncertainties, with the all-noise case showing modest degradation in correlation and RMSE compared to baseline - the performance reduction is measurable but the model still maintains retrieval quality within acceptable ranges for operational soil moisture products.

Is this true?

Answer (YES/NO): YES